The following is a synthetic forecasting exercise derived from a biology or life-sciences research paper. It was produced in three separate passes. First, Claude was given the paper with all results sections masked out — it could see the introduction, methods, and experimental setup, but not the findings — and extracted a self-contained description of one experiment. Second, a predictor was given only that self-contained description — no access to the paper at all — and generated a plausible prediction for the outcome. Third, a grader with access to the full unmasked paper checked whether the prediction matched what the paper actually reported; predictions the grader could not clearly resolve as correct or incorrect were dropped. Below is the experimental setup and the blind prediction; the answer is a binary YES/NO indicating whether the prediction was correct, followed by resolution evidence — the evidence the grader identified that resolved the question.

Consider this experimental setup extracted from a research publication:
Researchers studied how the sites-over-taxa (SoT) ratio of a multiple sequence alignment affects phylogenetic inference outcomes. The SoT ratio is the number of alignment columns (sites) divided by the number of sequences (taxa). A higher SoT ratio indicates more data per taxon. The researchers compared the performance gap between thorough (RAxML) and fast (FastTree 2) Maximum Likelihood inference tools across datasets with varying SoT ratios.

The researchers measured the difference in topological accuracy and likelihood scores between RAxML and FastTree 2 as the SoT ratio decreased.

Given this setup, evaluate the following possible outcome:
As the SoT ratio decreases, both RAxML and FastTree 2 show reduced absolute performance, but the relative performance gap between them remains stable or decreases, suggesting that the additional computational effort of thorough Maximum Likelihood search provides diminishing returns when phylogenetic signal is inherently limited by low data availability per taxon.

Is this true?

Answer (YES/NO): YES